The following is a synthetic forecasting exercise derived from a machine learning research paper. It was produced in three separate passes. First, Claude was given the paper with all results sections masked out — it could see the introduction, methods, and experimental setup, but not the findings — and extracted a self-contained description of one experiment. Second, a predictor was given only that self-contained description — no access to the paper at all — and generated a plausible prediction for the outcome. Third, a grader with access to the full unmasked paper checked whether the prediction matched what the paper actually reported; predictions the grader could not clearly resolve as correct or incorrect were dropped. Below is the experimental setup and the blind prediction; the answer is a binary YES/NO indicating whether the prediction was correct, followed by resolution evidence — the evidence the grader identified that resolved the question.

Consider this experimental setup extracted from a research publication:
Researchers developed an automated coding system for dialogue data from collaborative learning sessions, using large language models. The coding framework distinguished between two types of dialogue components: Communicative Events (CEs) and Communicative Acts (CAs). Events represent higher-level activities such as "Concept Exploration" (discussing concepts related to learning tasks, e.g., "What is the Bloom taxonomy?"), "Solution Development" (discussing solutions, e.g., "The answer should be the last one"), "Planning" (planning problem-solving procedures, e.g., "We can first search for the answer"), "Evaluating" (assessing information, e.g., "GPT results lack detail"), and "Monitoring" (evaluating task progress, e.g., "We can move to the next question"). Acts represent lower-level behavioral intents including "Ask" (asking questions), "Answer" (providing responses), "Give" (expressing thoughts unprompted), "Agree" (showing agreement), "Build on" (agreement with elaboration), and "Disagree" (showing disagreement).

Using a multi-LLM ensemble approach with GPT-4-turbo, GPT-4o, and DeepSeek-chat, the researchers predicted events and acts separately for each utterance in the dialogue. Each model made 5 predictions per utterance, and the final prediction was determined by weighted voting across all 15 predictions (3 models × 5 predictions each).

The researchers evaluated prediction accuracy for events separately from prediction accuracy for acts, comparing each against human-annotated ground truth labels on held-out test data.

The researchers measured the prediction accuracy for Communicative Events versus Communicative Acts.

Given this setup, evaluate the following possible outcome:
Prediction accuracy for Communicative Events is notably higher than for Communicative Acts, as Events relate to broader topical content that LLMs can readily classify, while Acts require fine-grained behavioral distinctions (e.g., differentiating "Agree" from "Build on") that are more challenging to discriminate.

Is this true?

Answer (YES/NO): NO